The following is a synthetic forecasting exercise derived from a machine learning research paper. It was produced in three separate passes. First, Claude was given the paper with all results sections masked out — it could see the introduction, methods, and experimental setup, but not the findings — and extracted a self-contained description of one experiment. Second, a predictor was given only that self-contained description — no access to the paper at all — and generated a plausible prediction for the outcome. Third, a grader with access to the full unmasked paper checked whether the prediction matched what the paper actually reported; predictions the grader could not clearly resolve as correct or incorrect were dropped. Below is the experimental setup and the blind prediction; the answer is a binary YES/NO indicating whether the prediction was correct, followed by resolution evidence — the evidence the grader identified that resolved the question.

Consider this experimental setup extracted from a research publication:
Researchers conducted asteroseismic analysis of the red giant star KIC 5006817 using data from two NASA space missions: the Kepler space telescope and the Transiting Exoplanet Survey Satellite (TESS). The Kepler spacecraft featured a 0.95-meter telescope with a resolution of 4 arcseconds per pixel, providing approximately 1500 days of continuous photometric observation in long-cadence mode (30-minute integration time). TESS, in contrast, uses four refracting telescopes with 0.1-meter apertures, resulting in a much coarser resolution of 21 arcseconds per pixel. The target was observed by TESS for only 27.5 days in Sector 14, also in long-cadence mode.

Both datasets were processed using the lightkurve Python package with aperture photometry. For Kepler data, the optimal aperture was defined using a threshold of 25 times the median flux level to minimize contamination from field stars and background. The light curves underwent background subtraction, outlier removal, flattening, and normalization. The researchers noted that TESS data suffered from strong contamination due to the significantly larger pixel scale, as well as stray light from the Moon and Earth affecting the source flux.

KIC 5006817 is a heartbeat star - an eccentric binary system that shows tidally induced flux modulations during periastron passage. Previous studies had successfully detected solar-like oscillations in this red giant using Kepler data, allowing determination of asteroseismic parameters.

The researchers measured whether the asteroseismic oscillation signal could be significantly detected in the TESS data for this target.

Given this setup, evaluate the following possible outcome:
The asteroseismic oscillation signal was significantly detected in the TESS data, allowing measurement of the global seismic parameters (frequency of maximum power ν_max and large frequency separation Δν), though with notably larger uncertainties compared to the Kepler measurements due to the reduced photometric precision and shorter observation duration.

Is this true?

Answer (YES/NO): NO